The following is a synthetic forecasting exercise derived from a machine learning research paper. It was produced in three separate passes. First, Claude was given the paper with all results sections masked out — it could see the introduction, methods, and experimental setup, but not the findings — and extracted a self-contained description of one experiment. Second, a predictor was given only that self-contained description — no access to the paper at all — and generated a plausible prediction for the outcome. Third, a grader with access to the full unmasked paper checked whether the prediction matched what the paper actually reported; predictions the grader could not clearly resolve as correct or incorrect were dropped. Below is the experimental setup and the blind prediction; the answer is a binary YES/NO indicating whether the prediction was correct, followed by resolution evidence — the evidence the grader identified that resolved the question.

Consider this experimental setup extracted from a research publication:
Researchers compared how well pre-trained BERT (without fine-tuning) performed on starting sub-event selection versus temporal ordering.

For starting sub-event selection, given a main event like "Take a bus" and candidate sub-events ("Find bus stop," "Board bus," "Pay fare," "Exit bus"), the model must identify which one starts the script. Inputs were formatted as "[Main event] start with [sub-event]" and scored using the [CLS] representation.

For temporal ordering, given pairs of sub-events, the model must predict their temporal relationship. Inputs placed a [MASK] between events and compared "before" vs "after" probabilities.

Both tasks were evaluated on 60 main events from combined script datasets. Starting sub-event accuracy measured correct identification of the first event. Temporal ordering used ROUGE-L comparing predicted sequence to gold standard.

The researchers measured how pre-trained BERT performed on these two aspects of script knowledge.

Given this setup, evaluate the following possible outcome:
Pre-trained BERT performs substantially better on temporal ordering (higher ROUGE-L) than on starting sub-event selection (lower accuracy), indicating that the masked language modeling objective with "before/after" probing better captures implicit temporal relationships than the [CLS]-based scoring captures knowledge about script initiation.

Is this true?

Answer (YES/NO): YES